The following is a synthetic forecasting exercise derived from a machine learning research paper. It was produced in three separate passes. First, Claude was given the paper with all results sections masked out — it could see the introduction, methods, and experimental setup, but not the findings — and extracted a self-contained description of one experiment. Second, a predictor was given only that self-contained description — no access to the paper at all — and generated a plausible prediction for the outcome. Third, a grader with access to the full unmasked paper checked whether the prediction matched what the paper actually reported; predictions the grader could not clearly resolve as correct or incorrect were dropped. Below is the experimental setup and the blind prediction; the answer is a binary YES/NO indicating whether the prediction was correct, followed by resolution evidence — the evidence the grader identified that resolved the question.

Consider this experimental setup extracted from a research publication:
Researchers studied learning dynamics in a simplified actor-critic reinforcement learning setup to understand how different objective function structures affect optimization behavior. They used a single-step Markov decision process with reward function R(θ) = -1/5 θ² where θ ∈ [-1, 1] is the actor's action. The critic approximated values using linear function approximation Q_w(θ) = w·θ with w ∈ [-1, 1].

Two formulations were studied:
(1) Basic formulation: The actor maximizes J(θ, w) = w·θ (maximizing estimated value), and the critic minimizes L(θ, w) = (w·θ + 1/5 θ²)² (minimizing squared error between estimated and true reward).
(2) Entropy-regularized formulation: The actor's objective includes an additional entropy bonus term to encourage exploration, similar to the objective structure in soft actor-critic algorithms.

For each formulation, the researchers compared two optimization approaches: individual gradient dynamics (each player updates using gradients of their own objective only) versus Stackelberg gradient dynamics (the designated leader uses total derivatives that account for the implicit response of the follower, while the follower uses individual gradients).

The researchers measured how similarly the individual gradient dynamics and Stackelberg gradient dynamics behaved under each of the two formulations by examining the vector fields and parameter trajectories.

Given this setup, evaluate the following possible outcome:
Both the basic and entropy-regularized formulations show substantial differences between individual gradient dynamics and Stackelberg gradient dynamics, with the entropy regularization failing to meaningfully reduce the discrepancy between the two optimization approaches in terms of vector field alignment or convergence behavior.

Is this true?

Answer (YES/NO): NO